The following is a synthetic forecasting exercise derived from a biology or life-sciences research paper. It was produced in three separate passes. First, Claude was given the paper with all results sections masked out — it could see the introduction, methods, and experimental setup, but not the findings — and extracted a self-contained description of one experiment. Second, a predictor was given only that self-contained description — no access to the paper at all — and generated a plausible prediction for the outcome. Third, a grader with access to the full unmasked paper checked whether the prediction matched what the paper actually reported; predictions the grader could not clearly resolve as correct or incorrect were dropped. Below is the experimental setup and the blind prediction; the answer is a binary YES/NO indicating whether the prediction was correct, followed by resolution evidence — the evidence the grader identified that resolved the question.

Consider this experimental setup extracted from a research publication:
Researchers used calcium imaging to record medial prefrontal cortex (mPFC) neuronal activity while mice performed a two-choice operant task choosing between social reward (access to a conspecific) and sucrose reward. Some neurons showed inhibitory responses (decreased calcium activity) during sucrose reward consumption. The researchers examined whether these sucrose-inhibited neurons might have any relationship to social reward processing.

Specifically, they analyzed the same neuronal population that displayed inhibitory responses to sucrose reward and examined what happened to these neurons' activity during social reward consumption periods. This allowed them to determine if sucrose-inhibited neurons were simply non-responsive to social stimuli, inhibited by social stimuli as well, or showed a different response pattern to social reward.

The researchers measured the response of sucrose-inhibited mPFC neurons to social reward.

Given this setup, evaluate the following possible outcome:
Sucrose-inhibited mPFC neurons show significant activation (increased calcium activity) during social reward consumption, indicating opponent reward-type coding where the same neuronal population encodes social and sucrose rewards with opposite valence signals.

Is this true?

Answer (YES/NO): YES